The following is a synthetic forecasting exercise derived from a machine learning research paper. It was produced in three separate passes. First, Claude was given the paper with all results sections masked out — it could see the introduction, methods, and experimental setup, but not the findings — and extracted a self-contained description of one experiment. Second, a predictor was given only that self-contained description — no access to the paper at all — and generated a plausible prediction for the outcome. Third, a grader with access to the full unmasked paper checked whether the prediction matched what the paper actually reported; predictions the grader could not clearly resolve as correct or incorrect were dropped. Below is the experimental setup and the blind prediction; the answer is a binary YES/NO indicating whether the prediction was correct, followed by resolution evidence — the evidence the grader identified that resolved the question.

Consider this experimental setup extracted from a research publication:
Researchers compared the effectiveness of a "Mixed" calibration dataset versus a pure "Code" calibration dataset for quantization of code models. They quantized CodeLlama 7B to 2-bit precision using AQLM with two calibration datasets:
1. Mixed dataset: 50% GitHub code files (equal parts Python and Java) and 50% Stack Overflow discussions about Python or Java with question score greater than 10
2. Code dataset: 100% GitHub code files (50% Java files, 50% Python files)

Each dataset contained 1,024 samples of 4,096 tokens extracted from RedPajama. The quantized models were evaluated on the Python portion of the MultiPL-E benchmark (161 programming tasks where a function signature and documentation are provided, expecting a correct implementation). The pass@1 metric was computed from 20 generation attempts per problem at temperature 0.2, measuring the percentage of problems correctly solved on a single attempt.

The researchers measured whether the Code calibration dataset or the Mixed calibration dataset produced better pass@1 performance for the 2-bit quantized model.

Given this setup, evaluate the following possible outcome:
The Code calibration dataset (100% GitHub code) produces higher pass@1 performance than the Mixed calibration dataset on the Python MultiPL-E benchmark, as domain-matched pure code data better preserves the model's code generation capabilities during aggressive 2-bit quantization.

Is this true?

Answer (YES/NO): NO